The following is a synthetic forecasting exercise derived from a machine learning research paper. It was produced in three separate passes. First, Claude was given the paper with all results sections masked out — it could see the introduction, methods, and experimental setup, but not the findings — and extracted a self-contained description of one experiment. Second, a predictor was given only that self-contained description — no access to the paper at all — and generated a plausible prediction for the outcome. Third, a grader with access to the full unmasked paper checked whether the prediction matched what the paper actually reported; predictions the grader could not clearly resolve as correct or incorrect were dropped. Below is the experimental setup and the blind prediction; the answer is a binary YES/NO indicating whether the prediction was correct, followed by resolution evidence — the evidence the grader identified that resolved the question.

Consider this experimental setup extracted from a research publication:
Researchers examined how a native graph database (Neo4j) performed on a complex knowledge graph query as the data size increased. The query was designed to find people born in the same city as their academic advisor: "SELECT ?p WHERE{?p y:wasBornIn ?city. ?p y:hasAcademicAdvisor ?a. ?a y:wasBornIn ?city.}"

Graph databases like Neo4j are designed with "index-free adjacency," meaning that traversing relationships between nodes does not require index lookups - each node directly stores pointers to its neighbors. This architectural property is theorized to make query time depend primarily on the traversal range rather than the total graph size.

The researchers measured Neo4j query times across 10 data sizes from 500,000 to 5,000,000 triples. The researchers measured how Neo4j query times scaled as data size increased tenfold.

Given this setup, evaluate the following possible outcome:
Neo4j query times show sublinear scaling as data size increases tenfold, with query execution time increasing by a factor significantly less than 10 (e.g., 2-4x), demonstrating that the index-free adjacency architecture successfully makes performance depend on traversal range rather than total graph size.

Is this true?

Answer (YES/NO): NO